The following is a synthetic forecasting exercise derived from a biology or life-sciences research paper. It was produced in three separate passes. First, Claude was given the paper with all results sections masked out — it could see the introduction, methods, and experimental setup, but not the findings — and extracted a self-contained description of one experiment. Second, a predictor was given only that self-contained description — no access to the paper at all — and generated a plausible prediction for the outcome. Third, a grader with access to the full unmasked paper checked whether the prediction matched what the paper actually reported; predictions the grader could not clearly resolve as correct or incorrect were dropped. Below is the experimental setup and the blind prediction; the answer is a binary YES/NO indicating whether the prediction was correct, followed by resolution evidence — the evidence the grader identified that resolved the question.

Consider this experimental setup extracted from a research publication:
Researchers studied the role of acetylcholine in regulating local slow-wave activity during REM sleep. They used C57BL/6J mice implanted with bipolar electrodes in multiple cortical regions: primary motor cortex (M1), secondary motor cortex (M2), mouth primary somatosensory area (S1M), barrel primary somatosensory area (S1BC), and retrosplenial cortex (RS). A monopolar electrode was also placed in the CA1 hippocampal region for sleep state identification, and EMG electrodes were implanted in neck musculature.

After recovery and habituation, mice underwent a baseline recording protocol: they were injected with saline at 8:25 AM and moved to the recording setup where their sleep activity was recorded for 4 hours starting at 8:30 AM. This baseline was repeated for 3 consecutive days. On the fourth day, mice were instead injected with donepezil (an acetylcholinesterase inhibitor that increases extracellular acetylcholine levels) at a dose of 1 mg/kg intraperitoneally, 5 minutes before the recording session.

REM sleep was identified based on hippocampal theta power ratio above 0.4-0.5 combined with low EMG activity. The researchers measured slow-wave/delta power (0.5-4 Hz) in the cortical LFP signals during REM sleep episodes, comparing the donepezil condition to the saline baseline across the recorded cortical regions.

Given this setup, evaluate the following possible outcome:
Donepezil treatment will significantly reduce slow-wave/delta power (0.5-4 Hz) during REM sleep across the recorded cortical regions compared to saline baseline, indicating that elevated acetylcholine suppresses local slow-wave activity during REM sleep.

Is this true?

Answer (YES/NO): YES